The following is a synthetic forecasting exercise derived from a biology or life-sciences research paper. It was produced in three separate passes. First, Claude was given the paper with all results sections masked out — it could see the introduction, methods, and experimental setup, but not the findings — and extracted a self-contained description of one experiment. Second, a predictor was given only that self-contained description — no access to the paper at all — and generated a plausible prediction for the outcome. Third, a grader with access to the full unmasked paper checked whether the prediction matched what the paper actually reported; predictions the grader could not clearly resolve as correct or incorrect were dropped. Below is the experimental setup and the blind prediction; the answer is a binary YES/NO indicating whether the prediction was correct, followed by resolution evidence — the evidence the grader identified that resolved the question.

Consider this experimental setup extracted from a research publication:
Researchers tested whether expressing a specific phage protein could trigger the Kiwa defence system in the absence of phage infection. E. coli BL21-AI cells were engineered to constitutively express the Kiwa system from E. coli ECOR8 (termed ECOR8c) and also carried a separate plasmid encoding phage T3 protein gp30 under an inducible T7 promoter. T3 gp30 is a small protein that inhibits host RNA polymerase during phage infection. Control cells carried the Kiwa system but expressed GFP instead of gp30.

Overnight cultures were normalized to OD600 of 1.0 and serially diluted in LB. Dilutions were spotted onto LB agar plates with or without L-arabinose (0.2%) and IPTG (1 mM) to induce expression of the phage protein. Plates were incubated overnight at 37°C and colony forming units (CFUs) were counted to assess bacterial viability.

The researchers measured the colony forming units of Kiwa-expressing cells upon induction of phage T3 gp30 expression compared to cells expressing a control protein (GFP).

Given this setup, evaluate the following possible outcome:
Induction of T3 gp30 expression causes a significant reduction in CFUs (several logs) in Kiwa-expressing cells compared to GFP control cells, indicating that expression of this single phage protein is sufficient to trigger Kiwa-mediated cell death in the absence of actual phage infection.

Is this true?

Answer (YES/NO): NO